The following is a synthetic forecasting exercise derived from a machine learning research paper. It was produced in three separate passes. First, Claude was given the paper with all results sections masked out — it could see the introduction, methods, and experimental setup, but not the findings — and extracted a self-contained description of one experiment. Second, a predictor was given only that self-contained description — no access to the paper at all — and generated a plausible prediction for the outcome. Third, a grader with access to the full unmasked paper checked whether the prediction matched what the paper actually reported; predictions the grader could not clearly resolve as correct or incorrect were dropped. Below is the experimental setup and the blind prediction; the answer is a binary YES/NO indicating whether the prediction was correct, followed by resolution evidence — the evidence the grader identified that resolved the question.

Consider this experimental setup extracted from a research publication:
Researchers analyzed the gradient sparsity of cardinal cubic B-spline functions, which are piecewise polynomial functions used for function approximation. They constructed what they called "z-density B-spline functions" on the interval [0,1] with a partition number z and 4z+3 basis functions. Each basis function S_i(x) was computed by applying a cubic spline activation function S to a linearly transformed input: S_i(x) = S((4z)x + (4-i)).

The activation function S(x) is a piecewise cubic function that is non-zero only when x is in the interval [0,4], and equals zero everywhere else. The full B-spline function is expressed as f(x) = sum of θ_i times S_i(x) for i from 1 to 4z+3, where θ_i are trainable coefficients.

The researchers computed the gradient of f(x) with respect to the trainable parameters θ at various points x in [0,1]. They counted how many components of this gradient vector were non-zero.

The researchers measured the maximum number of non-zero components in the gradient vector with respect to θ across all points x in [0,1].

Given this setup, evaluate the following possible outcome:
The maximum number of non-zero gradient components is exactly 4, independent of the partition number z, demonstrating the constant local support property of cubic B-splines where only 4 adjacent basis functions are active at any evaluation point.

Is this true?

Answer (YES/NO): NO